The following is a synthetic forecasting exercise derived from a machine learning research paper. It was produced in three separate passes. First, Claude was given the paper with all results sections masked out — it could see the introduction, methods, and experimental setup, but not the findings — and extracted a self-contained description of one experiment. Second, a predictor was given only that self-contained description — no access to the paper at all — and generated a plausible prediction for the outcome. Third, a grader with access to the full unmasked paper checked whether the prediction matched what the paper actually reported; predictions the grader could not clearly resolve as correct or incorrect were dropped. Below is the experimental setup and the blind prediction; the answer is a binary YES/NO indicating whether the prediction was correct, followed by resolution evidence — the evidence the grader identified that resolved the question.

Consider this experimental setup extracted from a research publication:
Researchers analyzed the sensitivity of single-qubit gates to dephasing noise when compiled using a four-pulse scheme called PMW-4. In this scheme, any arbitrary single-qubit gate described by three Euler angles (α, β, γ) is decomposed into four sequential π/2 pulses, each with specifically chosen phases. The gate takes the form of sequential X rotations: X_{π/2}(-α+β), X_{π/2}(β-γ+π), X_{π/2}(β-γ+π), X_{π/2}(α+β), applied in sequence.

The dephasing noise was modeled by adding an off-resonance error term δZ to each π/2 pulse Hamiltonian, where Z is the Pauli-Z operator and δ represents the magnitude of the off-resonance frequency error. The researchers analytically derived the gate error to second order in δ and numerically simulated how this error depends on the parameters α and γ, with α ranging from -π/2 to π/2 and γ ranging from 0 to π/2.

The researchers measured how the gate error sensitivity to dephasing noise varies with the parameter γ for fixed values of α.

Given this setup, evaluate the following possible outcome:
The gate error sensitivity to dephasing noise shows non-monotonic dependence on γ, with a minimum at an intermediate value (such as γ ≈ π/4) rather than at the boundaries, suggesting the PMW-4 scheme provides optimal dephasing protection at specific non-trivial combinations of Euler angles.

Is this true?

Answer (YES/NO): NO